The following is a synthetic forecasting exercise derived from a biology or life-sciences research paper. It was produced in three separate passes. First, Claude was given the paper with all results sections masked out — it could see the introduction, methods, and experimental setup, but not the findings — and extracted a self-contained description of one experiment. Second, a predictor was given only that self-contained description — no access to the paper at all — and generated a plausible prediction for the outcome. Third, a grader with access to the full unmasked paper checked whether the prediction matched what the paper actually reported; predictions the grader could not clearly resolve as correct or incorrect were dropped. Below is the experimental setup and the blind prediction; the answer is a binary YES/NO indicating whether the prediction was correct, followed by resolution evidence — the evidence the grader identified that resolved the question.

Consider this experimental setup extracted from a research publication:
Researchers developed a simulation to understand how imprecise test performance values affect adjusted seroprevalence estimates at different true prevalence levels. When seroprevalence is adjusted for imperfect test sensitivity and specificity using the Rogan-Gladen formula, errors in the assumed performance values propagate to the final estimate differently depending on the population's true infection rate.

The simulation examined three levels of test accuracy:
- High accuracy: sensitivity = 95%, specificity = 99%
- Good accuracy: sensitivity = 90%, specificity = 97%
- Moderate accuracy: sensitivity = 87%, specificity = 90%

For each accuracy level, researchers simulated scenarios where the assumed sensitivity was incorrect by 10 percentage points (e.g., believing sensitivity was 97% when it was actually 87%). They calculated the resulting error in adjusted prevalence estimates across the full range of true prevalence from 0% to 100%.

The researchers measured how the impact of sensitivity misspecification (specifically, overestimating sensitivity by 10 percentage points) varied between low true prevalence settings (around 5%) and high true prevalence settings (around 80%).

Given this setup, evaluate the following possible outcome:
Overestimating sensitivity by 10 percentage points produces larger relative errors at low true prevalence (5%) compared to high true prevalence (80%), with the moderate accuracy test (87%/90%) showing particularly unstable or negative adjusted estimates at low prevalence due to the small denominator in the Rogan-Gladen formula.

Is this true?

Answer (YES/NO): NO